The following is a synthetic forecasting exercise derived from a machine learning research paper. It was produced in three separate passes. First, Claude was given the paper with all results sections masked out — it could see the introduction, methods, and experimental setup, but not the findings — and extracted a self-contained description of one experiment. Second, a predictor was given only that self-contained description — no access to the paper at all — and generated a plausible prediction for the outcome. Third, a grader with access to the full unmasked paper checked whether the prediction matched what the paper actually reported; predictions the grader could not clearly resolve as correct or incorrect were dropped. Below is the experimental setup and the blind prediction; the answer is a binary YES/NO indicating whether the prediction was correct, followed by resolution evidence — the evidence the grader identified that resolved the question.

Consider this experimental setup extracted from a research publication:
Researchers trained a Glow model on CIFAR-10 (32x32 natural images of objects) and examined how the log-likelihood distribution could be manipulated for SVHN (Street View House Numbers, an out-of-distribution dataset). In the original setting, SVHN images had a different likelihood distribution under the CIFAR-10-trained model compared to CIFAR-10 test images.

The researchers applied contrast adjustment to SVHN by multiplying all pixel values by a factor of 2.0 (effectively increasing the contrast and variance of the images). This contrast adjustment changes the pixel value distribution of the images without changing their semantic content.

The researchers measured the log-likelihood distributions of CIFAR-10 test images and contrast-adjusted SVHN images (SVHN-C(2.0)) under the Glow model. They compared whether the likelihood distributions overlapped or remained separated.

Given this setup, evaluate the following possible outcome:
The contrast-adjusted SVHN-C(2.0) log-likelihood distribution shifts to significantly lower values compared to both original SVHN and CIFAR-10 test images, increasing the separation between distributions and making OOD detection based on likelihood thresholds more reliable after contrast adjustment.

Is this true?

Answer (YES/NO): NO